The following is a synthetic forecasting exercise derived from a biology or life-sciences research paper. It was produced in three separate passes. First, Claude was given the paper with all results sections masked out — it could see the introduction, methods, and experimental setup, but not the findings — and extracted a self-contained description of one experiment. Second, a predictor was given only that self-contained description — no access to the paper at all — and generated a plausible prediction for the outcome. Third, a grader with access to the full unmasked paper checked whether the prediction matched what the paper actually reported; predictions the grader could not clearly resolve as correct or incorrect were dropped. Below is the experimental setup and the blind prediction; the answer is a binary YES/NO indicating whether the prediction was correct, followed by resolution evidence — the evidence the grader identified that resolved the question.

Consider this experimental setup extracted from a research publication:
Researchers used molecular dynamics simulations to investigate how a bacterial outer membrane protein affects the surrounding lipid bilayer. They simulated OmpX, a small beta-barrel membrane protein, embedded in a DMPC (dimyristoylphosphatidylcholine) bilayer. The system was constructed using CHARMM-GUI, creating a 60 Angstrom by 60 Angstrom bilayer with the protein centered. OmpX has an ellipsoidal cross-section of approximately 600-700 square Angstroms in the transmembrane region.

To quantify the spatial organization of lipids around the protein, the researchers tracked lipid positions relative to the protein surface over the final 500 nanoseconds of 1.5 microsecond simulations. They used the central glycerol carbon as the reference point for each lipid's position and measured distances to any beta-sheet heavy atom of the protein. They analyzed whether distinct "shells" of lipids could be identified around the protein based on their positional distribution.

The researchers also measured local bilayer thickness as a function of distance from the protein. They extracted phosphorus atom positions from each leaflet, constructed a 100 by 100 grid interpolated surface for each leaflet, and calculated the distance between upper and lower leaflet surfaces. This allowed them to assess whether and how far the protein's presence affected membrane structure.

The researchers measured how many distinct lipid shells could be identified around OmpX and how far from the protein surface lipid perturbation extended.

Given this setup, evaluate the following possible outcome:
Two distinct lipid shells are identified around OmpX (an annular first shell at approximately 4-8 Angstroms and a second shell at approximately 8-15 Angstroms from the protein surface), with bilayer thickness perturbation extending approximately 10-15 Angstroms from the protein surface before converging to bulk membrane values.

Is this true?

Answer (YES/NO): NO